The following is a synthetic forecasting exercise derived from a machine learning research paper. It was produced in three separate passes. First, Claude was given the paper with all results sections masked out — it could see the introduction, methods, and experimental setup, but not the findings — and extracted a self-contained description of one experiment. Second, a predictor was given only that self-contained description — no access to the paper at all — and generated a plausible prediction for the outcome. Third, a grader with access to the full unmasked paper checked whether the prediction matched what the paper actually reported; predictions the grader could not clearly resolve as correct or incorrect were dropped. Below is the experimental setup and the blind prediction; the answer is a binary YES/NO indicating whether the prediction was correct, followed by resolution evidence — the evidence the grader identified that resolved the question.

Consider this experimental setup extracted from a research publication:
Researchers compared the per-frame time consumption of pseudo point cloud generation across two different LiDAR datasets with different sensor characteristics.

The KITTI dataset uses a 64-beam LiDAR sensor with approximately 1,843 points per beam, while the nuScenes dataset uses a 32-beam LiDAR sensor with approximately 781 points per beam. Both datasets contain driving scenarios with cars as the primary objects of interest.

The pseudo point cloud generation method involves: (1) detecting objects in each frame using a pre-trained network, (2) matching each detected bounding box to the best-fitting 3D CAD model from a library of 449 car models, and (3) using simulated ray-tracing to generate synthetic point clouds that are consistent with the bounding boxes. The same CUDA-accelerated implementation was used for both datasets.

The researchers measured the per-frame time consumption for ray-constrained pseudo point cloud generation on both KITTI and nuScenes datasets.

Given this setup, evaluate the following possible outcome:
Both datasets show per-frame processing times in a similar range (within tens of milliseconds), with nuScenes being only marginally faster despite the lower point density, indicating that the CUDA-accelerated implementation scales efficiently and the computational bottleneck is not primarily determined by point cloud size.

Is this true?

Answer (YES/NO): NO